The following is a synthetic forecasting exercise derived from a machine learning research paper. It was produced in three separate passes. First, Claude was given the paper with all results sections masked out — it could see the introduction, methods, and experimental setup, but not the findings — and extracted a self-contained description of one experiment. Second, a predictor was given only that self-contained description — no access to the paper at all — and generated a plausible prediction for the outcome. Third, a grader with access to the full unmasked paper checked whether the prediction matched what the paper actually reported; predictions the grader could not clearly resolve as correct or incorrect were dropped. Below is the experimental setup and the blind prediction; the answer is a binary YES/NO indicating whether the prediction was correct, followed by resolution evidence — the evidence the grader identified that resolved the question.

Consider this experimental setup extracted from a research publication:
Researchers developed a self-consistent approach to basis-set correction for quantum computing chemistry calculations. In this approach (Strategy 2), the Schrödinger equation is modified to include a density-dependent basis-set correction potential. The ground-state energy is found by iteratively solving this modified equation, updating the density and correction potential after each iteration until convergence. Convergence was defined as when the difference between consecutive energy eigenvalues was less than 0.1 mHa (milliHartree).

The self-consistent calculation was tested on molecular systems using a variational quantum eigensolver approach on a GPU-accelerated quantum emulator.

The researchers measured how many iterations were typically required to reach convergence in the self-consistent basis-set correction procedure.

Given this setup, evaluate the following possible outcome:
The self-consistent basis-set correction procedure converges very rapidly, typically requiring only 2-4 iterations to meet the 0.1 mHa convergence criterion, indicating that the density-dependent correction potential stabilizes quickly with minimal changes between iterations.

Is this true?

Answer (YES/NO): YES